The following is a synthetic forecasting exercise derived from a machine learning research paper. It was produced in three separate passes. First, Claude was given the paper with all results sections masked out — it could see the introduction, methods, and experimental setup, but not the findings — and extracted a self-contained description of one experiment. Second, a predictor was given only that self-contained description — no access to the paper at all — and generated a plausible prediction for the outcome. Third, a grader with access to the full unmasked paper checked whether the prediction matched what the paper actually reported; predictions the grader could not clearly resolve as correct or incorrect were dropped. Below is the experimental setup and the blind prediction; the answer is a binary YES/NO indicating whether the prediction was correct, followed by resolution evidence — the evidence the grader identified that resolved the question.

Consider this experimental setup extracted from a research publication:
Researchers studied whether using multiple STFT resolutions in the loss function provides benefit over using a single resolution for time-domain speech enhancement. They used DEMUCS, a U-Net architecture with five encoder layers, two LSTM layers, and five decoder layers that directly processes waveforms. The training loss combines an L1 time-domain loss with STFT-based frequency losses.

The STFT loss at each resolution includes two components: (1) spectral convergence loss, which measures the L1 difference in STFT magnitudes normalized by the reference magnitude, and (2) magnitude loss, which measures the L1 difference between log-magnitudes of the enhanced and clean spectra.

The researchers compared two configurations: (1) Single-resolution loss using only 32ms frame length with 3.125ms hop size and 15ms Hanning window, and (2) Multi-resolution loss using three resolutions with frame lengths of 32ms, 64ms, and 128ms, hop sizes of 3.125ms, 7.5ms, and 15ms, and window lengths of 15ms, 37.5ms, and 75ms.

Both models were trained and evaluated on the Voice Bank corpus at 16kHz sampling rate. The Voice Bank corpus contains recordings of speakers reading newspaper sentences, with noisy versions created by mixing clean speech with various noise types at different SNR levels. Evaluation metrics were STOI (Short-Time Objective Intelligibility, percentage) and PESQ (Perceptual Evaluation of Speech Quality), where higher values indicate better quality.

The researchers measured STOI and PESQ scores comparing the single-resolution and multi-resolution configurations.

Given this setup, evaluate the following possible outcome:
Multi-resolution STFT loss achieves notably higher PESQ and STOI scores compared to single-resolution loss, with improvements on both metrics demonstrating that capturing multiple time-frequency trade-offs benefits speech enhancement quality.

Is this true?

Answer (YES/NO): NO